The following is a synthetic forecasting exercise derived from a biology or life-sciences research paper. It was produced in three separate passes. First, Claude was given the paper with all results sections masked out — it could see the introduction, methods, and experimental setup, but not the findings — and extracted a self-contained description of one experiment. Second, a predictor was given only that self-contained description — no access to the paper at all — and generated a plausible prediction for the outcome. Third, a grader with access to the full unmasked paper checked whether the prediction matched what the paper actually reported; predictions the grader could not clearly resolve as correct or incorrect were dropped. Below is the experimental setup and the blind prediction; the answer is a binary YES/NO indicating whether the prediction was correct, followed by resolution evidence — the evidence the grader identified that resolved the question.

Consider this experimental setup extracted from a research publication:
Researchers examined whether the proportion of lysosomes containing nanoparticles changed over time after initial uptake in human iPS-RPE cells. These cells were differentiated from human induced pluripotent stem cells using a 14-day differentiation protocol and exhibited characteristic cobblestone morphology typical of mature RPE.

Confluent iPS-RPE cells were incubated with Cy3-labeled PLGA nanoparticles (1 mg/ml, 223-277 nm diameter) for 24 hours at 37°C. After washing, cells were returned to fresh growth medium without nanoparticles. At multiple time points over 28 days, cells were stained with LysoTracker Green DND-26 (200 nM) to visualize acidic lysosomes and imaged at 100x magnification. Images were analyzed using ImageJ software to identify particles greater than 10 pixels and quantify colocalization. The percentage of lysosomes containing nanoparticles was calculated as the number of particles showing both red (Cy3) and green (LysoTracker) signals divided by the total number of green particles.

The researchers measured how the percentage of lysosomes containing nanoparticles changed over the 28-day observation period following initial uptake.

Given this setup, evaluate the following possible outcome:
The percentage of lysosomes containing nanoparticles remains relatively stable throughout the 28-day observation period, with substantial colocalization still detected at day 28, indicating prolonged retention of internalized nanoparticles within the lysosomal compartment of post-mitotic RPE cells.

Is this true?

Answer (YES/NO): YES